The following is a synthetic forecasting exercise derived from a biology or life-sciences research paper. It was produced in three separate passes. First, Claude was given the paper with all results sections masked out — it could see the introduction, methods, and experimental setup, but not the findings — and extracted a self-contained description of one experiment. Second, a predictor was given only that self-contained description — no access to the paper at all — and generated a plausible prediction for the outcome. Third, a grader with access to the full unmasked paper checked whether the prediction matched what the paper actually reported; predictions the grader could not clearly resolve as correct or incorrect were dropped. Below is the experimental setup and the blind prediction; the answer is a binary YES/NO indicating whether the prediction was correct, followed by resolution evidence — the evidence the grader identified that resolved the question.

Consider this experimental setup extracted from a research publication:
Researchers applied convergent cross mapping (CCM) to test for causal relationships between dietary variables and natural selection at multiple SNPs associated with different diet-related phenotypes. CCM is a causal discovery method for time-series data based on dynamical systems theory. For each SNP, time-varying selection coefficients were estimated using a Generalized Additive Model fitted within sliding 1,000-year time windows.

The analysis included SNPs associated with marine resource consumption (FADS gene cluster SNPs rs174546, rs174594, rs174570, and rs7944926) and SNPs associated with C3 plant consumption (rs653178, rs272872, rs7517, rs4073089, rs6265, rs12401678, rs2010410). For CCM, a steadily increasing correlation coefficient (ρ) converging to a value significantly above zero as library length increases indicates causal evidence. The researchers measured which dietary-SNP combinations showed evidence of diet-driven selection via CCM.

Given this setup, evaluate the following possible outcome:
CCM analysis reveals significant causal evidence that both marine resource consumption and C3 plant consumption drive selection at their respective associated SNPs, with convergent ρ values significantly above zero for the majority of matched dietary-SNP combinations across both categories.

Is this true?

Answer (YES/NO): NO